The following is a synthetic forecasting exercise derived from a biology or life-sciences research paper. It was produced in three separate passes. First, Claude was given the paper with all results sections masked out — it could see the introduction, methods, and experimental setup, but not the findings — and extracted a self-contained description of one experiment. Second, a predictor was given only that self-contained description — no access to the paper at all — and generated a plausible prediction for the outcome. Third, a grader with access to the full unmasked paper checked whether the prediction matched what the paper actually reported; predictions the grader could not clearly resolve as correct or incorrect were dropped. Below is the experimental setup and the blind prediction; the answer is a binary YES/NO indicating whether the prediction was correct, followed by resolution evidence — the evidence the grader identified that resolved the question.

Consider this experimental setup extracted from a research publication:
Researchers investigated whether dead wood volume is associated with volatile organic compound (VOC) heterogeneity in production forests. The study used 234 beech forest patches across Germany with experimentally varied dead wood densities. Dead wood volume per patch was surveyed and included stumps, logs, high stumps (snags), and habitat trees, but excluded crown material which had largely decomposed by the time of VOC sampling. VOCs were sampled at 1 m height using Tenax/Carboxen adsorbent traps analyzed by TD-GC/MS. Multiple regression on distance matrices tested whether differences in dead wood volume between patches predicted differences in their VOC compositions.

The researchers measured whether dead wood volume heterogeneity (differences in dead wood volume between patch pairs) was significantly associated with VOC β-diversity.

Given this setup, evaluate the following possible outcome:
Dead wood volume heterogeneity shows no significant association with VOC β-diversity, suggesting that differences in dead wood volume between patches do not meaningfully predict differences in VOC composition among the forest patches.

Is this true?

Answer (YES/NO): NO